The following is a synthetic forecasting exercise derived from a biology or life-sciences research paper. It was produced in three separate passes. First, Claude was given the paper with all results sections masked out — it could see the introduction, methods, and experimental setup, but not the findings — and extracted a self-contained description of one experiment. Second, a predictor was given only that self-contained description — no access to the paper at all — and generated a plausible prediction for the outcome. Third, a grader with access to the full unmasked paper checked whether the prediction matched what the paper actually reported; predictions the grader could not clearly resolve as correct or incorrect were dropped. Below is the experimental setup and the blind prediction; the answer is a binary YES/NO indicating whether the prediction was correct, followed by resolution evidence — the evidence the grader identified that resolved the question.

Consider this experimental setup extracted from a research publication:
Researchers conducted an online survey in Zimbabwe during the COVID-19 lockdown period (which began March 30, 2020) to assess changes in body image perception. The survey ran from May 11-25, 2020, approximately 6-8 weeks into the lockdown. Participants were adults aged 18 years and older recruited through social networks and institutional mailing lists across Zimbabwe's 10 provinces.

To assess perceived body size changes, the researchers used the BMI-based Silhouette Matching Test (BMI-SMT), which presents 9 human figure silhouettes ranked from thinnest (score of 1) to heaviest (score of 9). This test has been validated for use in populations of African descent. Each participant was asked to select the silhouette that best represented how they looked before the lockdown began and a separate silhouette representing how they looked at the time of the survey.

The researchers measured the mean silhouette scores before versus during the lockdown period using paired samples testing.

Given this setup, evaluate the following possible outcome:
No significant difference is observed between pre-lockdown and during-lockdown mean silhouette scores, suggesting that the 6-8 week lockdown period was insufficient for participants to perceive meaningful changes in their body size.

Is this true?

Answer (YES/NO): NO